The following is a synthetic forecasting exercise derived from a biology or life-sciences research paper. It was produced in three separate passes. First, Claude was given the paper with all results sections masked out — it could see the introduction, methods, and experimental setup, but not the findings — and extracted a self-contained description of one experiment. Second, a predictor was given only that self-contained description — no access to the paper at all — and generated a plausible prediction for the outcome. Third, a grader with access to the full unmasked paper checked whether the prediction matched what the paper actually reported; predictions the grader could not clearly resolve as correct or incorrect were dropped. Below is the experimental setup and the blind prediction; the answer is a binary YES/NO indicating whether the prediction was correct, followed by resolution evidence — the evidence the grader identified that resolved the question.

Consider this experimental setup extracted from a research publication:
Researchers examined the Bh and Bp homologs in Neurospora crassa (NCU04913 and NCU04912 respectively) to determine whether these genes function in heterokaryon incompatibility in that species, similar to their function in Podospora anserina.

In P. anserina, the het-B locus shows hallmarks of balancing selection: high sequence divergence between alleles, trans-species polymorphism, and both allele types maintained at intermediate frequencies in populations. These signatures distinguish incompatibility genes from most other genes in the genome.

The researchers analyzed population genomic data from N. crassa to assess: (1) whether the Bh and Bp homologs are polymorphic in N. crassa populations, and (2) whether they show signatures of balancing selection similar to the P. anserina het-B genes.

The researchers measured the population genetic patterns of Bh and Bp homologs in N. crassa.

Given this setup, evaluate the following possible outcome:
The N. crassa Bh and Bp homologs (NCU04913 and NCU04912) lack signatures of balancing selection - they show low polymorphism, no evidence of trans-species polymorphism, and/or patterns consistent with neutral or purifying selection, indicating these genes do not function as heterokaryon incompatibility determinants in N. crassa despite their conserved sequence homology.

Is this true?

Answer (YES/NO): YES